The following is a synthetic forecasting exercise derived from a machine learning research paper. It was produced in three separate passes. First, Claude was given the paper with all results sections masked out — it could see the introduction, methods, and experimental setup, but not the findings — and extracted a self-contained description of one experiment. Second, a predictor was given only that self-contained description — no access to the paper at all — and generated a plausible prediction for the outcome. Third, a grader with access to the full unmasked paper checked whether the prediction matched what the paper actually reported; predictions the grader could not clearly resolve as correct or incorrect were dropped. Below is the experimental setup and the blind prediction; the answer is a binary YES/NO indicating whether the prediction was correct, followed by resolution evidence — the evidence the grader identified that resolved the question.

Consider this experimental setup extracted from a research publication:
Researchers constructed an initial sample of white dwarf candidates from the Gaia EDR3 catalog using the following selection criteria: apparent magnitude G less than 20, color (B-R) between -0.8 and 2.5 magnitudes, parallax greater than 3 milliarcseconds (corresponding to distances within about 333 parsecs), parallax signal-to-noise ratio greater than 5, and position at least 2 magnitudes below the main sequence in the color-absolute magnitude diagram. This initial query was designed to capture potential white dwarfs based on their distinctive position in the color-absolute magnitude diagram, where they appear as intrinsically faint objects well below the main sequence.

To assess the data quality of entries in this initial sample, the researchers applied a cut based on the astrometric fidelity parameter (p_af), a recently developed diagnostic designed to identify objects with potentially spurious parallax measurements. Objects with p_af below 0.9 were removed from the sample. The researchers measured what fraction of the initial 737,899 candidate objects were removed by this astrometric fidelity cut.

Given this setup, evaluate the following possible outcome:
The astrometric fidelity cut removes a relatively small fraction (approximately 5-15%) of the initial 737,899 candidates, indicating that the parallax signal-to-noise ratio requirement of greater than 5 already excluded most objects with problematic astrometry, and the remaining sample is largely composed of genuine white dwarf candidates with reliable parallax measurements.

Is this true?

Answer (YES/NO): NO